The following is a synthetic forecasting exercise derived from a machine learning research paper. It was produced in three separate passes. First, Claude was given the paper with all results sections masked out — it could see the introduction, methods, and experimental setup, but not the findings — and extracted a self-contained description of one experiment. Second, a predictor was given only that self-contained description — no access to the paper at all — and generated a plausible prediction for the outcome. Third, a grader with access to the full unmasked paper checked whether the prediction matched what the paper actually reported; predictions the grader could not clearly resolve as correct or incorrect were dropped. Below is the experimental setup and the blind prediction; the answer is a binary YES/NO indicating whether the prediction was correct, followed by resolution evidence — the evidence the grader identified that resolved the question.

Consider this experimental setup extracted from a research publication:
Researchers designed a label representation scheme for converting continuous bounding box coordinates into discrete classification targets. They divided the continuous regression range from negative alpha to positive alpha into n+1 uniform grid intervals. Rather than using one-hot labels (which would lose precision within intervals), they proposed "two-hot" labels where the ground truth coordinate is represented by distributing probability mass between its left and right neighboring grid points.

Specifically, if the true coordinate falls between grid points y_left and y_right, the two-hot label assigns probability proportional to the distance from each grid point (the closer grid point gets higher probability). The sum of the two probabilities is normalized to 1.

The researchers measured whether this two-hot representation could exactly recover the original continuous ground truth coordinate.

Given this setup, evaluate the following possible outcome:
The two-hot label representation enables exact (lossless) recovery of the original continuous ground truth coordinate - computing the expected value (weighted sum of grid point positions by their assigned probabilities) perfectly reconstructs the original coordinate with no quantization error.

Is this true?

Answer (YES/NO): YES